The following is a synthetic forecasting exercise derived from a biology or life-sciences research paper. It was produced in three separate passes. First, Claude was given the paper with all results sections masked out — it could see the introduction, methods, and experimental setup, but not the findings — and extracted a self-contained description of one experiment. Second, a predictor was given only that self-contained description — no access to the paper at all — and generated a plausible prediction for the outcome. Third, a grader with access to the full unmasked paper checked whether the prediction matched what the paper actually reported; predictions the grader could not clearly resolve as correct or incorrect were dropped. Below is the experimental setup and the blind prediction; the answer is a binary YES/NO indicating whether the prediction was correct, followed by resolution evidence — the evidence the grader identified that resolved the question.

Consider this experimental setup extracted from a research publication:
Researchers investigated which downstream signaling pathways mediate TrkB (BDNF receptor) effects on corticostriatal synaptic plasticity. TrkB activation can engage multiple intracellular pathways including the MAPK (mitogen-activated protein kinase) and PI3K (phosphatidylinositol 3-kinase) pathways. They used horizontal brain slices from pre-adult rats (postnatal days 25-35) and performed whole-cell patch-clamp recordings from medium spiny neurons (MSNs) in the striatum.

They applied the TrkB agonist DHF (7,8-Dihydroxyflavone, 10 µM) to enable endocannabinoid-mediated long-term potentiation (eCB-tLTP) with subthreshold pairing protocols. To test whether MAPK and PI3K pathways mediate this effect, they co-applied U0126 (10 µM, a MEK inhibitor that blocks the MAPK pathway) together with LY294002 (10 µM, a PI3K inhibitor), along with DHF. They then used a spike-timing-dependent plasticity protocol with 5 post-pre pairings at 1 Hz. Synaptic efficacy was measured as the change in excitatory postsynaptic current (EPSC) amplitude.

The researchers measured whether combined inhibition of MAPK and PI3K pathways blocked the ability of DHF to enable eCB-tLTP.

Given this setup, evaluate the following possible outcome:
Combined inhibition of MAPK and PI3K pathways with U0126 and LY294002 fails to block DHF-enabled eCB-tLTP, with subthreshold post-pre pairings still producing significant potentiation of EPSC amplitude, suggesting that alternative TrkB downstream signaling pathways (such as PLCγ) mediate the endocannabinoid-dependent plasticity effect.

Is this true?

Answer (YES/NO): YES